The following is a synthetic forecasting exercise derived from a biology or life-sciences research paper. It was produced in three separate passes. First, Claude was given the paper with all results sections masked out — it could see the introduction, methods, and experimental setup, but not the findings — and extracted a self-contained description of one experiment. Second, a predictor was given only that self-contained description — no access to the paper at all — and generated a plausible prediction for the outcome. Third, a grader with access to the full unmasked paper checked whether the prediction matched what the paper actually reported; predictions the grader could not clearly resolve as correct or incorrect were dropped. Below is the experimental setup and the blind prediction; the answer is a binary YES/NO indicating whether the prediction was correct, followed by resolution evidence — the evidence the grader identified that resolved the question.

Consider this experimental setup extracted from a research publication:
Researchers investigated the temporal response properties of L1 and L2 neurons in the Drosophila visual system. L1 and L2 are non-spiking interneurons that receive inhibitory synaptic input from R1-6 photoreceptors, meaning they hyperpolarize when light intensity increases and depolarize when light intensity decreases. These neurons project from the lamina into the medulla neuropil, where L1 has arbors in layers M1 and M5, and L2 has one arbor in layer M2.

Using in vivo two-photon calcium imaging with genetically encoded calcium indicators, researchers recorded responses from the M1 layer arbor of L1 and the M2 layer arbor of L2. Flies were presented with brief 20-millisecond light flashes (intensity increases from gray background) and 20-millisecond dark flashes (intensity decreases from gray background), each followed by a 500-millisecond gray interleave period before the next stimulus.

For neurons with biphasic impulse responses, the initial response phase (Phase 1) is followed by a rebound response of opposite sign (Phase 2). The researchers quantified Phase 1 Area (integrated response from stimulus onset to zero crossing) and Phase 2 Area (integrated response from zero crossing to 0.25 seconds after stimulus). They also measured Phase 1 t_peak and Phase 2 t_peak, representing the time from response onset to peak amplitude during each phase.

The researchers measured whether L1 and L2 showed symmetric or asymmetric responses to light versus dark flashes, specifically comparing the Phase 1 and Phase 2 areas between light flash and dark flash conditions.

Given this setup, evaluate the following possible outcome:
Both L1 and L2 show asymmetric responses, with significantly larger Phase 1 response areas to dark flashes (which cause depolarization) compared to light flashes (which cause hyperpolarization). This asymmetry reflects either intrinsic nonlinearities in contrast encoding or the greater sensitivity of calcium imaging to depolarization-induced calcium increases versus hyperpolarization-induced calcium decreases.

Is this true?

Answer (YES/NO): NO